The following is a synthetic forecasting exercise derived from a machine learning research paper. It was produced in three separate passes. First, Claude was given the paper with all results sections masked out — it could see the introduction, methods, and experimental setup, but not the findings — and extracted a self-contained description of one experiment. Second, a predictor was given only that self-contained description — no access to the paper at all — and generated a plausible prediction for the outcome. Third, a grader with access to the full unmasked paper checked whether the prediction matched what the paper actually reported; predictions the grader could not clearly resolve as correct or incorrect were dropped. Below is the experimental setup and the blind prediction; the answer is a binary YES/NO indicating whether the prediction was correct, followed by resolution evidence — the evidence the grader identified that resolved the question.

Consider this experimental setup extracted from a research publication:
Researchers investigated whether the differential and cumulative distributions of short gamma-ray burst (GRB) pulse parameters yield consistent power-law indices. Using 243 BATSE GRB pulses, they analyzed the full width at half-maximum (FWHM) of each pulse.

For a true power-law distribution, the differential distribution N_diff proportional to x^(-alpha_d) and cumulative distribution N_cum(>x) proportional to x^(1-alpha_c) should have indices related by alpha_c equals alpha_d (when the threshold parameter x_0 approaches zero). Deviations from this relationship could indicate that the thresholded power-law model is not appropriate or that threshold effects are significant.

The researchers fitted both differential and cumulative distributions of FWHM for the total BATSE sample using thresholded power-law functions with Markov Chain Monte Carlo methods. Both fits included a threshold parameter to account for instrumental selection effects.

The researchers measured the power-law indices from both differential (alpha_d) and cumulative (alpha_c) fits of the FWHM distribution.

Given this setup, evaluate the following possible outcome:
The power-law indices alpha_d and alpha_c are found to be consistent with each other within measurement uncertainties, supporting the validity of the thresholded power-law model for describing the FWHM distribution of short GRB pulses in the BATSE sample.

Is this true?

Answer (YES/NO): YES